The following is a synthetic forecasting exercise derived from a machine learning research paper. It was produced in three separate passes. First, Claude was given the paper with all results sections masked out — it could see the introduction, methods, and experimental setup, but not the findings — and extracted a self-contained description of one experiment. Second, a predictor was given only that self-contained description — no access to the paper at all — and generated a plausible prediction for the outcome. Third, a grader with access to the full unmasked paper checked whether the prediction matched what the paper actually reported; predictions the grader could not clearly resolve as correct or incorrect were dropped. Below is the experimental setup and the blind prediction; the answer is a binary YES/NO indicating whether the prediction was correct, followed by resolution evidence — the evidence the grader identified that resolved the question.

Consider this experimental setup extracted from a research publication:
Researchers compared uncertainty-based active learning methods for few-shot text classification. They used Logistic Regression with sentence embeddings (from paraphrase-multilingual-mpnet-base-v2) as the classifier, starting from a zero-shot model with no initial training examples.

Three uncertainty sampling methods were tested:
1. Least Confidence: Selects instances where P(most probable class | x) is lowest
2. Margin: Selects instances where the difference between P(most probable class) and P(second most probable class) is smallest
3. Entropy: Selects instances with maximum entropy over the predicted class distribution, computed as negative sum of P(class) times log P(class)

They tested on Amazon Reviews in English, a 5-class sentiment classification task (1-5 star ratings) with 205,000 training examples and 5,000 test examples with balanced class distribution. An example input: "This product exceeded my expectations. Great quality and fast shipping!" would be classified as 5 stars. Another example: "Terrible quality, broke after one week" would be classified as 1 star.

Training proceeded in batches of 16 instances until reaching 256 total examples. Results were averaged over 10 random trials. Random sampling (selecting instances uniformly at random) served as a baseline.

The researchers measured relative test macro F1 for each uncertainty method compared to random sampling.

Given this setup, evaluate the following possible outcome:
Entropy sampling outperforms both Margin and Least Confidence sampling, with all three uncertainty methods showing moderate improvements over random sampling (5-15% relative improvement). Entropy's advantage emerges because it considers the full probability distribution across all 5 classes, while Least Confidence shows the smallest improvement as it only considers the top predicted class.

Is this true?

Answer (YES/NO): NO